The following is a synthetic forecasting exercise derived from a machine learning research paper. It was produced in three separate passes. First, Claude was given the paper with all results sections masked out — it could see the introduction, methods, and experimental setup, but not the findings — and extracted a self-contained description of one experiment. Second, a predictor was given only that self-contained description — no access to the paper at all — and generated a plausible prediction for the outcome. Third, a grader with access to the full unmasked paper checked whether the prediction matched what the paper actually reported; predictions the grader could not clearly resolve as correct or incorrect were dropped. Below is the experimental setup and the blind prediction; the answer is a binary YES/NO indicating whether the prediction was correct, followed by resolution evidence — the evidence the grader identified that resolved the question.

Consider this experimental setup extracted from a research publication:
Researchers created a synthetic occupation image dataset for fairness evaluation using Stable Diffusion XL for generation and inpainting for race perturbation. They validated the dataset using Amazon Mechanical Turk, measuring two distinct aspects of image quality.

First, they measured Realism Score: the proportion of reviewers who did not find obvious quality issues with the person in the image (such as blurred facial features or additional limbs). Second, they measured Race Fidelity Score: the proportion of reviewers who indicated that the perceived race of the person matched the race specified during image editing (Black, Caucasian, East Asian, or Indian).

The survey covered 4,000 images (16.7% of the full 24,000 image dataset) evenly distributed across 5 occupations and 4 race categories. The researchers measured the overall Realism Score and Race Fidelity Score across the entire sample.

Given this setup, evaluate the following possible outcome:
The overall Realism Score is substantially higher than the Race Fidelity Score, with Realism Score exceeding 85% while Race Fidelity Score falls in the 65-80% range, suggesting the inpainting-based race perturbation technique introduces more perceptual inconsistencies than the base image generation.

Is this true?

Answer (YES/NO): NO